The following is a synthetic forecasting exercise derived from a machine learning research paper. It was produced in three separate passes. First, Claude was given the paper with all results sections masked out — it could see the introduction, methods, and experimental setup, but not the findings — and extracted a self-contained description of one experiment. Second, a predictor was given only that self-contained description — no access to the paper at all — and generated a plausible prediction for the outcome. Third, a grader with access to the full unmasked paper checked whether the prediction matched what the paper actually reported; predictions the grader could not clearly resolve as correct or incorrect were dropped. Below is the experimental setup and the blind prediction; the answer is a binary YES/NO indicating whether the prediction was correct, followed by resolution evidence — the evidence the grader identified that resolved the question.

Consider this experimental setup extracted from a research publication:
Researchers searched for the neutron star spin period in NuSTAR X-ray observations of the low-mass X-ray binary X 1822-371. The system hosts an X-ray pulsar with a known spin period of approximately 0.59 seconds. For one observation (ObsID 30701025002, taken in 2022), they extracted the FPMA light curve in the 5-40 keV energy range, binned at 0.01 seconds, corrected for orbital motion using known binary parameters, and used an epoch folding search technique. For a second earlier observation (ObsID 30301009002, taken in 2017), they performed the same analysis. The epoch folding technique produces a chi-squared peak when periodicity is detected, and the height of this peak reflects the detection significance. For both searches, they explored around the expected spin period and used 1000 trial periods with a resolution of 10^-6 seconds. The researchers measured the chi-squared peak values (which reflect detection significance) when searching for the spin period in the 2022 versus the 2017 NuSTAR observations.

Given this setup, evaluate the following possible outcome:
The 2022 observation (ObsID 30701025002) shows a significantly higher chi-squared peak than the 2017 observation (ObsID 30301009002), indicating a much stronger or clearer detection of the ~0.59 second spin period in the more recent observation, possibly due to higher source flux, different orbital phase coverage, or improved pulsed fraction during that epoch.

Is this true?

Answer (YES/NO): YES